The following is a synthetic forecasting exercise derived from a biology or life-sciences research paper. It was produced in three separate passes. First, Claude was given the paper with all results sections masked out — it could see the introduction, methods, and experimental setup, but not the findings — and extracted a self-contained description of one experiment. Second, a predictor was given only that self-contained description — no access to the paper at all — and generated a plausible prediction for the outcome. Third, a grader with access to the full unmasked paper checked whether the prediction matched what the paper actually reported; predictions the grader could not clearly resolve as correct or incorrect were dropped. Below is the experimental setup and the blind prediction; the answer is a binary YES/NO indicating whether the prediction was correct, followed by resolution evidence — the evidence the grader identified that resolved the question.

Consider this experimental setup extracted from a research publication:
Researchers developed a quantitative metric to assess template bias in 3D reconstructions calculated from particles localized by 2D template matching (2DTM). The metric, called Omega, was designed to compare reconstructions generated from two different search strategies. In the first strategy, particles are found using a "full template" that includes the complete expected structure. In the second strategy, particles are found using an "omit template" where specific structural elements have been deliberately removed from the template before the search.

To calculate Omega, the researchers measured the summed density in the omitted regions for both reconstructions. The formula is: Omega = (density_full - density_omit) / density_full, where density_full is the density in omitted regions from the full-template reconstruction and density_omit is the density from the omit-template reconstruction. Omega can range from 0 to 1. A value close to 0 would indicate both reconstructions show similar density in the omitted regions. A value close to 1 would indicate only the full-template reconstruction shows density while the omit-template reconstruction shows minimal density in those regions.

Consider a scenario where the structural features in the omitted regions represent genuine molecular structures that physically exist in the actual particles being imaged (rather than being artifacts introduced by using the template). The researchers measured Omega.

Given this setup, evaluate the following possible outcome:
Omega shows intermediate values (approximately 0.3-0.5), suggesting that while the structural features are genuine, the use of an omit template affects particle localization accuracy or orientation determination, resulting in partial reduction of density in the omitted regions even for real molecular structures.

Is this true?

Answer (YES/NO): NO